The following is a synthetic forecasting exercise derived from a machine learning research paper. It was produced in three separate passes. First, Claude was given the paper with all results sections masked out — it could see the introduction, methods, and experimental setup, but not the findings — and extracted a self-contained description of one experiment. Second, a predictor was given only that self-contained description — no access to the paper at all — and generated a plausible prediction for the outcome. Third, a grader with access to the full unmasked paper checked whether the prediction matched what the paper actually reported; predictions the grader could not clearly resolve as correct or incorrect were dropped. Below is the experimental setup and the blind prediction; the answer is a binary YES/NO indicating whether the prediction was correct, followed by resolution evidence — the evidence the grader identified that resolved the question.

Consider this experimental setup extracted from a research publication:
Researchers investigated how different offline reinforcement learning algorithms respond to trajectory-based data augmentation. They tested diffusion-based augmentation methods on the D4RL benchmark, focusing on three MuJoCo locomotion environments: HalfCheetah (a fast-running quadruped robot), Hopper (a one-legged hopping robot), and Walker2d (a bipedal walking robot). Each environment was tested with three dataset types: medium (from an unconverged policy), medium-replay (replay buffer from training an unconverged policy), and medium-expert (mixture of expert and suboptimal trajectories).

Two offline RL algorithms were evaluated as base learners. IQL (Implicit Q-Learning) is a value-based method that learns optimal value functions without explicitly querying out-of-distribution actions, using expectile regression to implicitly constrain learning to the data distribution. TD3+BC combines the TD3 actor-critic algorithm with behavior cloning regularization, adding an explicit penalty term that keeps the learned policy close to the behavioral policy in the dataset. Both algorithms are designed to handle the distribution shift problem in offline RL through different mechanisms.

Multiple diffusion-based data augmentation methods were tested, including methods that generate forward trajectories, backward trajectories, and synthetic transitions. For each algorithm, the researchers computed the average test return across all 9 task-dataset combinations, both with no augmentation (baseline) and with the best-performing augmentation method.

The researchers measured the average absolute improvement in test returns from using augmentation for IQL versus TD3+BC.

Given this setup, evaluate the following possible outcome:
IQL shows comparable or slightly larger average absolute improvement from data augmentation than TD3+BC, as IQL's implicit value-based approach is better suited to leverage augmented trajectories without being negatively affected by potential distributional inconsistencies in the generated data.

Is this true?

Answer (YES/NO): NO